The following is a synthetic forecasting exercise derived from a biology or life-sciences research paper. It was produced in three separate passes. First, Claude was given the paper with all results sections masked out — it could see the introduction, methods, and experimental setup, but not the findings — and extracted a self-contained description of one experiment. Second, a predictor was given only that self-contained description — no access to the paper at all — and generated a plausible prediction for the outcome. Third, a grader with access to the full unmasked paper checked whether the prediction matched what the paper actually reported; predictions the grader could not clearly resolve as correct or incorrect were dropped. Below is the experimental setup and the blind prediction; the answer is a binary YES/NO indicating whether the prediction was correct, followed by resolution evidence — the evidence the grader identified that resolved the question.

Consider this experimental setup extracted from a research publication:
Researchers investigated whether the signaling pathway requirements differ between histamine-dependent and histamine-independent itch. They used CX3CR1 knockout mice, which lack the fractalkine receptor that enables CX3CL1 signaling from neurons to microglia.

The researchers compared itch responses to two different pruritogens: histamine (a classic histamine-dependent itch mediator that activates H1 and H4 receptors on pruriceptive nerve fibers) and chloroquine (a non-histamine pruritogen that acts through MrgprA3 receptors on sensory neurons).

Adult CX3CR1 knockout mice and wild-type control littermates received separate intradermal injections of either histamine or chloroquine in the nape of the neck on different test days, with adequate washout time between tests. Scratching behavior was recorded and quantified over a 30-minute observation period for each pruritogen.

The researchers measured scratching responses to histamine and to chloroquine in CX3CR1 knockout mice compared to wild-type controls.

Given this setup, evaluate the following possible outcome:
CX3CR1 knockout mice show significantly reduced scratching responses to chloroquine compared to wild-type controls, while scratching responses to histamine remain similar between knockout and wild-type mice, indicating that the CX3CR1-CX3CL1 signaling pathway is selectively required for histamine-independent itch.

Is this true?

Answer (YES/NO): NO